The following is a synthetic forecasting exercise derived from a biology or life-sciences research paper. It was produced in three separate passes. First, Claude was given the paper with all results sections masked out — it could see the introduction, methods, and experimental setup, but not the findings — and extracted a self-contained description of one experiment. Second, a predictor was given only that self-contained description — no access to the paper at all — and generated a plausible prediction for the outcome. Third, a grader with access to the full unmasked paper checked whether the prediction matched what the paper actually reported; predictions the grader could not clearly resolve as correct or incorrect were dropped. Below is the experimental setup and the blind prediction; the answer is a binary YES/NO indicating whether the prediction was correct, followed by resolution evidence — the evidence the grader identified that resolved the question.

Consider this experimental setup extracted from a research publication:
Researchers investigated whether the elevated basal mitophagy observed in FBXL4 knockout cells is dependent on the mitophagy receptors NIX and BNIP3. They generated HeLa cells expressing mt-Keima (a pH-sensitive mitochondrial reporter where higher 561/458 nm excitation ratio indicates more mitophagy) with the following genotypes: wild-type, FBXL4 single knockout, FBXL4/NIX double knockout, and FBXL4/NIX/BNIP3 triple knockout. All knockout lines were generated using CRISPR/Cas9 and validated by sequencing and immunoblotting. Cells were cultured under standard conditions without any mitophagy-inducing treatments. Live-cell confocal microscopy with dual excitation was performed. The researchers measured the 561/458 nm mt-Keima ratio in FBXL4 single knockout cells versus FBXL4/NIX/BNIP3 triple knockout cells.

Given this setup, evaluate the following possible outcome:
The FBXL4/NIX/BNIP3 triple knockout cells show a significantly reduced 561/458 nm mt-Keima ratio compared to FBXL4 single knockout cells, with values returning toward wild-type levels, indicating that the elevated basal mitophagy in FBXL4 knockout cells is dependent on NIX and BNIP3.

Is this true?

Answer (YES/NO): YES